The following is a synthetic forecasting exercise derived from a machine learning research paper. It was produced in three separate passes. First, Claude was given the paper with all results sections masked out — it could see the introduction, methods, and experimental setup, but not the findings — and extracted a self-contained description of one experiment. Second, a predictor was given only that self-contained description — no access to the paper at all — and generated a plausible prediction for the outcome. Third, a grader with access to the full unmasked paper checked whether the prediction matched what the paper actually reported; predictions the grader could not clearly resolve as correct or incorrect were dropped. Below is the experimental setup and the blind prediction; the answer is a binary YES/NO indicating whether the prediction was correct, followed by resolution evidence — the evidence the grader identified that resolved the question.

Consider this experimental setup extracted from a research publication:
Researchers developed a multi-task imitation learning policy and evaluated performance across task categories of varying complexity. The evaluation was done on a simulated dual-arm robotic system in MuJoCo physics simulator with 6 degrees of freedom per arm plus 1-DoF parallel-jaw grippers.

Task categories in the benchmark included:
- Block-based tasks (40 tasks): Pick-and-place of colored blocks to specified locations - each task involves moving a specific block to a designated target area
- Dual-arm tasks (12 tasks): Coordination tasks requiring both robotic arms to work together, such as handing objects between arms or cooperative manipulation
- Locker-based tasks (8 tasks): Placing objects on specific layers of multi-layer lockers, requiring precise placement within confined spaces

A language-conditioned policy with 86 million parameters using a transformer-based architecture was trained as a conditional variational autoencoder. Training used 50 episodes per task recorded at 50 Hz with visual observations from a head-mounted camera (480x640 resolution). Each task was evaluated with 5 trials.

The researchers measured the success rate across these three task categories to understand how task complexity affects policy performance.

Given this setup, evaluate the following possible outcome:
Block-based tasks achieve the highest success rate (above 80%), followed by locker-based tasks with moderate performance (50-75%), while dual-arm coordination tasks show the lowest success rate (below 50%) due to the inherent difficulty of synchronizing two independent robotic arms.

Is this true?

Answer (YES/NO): NO